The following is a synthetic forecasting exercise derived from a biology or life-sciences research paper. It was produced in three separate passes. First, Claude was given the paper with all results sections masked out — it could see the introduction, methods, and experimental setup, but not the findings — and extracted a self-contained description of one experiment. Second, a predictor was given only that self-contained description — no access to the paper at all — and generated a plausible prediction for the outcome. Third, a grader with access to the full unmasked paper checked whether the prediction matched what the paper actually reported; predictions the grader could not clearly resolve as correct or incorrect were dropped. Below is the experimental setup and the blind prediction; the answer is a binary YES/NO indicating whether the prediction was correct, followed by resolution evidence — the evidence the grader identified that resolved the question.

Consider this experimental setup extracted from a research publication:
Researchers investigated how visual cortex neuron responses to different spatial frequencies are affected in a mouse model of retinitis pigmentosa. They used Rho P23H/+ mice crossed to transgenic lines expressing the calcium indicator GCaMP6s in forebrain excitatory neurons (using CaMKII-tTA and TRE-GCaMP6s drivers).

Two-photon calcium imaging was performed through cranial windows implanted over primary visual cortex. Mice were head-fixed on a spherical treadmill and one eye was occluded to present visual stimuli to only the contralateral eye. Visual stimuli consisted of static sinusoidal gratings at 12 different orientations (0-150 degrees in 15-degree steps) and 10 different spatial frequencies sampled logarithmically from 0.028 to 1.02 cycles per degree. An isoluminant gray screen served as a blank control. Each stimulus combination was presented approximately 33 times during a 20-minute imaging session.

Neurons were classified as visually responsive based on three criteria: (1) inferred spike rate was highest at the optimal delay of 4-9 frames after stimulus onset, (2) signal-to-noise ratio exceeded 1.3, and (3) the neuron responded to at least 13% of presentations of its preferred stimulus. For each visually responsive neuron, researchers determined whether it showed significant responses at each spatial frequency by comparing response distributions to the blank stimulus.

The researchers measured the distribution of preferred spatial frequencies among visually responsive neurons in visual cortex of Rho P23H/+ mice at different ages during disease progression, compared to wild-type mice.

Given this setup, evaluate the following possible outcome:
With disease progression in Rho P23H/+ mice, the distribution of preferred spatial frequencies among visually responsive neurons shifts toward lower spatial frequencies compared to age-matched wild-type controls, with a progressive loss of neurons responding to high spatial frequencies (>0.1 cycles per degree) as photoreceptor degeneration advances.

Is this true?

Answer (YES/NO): YES